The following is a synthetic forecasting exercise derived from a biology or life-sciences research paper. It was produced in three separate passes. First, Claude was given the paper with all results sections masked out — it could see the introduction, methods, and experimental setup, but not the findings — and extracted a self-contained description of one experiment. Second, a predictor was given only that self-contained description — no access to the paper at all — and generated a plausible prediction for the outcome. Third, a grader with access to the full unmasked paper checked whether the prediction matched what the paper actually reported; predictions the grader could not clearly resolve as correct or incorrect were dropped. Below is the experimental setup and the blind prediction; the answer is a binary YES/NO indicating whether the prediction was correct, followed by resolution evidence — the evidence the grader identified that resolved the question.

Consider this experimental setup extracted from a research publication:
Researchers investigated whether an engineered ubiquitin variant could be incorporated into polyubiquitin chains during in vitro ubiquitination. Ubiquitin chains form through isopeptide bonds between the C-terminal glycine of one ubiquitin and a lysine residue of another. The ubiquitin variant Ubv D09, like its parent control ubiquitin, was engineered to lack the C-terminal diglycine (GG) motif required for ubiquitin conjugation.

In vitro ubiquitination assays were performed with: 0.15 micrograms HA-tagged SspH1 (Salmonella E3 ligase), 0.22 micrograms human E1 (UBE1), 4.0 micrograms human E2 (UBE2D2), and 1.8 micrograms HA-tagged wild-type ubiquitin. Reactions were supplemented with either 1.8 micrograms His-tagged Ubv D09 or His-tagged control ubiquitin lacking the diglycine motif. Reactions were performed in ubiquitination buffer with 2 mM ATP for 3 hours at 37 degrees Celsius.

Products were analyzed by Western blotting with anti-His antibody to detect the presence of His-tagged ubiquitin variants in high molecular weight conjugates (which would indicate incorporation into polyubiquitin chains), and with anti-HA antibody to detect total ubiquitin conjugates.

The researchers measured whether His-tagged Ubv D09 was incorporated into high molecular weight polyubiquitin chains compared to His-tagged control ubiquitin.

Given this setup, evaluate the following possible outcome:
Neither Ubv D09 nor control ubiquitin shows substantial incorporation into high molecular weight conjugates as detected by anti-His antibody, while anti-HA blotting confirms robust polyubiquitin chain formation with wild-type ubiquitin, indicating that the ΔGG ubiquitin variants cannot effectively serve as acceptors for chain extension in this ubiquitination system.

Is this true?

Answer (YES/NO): YES